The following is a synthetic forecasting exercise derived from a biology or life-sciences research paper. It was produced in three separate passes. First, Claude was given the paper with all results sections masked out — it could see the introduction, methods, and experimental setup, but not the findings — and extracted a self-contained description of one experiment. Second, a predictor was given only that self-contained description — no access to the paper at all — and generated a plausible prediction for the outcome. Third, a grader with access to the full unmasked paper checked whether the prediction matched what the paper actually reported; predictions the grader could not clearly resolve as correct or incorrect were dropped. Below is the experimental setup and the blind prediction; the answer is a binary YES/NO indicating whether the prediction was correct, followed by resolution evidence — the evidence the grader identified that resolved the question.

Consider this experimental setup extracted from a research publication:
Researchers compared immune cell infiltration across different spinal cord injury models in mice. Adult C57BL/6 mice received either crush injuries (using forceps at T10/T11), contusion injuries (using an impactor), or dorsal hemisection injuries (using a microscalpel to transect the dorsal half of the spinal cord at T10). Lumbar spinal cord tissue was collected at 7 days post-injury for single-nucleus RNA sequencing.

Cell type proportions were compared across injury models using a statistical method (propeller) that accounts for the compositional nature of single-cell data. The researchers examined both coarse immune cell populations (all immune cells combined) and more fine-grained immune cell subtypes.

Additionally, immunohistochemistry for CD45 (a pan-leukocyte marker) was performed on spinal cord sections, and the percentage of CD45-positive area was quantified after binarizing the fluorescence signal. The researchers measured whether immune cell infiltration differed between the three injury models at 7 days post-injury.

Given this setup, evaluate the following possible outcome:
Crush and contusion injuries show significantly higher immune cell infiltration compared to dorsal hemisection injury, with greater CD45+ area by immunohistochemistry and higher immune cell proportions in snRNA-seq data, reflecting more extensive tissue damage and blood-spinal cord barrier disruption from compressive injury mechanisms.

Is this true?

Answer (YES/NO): NO